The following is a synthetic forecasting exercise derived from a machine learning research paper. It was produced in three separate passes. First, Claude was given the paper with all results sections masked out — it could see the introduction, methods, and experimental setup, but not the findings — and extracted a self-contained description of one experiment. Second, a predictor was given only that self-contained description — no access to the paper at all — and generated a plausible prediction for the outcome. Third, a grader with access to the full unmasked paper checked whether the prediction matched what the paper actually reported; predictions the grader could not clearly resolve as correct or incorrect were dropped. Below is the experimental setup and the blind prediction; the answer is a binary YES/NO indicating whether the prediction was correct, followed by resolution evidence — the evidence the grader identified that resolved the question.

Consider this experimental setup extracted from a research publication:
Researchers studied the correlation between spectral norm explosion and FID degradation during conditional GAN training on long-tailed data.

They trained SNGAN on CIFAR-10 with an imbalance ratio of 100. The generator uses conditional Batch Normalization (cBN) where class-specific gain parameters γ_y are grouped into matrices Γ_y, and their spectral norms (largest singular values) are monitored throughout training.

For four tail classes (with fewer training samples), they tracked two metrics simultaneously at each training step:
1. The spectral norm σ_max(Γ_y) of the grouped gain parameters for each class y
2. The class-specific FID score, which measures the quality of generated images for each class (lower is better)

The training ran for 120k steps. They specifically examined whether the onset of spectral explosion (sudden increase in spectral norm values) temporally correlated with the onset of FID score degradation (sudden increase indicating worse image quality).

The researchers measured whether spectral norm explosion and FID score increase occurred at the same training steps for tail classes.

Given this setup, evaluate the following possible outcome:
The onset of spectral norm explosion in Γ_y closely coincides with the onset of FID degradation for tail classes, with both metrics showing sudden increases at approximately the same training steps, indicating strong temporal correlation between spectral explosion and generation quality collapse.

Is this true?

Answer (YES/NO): YES